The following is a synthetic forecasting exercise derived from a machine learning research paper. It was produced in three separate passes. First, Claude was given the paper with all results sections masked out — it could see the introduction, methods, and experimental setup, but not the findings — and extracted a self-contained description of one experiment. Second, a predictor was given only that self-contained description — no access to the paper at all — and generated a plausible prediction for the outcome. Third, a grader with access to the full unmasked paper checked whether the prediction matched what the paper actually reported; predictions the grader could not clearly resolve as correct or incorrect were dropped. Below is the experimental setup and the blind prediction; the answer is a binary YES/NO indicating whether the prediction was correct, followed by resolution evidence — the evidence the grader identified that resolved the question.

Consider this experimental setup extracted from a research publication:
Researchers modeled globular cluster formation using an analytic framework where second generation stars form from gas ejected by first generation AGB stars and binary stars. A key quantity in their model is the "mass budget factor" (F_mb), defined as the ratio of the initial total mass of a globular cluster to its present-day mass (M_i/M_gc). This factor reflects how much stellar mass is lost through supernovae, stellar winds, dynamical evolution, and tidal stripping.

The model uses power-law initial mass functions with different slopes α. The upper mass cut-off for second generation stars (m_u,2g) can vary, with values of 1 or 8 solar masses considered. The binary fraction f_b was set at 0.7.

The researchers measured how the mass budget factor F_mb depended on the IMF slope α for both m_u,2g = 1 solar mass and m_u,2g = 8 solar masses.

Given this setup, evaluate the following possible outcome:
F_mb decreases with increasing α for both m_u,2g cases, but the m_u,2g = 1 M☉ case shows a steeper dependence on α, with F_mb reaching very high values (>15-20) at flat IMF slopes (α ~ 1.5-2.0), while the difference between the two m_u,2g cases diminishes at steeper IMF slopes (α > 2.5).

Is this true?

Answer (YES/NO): NO